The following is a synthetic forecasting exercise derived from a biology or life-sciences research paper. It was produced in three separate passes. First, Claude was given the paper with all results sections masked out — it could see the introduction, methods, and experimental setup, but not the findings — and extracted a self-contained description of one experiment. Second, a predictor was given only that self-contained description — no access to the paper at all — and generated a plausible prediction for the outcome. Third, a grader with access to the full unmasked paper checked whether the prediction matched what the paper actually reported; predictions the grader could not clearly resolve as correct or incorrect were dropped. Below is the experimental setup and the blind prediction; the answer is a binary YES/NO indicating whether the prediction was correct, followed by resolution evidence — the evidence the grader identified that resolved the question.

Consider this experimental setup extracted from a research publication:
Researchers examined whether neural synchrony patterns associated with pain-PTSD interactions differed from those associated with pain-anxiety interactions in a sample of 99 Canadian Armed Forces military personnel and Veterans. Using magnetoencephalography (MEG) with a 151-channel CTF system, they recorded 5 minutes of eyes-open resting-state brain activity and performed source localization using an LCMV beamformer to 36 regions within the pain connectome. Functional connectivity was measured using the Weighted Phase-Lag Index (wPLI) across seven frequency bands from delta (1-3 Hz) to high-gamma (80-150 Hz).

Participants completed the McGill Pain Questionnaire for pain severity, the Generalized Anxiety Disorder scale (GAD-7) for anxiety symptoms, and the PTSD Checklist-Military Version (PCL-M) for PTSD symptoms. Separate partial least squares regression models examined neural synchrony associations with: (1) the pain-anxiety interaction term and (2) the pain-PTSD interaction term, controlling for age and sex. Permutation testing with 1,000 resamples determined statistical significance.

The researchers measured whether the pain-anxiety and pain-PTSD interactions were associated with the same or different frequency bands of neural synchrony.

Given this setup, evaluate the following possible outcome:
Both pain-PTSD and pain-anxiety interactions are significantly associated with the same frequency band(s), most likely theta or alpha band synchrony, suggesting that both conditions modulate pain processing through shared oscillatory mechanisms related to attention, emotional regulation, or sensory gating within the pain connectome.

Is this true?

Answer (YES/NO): NO